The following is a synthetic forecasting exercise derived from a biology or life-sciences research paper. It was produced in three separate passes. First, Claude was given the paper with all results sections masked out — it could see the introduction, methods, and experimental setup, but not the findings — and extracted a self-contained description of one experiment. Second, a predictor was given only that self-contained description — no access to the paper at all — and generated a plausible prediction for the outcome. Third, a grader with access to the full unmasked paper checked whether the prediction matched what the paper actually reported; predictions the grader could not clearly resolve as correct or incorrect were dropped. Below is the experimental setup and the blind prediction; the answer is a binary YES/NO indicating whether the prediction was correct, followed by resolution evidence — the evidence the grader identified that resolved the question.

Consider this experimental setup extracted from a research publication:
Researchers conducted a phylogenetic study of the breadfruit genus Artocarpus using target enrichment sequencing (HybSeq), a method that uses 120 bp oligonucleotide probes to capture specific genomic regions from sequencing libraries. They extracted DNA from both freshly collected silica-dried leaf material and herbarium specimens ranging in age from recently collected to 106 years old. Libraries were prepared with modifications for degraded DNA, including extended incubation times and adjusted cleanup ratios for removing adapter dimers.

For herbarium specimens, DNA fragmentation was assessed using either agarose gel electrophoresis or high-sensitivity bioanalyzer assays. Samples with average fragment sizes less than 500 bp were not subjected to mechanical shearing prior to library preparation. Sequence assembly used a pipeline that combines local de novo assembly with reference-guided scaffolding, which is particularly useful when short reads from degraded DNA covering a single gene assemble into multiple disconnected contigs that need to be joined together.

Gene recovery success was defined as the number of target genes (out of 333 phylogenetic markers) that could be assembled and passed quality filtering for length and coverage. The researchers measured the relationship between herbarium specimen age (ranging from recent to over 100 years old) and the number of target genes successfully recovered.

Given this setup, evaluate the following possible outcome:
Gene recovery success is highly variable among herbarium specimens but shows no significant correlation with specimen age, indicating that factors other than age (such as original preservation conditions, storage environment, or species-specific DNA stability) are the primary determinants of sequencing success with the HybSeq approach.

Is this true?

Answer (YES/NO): YES